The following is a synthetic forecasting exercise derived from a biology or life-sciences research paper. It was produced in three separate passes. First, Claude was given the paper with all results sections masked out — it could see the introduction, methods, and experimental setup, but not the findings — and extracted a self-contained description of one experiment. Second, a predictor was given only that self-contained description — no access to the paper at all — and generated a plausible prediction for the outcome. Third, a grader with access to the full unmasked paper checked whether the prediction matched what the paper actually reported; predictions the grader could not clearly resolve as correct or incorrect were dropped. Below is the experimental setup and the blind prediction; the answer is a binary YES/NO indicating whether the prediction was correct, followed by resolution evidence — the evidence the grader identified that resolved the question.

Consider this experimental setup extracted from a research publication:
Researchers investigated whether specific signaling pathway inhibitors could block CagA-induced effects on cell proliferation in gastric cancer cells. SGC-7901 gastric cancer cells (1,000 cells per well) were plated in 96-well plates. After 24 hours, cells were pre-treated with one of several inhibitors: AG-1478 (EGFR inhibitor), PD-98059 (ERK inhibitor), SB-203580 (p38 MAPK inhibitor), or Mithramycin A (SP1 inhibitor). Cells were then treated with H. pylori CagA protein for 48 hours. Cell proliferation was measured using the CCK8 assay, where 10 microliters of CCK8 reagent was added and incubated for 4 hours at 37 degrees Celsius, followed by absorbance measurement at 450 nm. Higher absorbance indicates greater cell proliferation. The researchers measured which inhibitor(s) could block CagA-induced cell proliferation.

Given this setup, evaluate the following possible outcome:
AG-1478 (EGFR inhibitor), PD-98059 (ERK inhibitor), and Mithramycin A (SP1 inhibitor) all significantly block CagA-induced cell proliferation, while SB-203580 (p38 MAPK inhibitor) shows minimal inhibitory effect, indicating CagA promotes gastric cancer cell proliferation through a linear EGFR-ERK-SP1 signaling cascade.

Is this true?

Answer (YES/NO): NO